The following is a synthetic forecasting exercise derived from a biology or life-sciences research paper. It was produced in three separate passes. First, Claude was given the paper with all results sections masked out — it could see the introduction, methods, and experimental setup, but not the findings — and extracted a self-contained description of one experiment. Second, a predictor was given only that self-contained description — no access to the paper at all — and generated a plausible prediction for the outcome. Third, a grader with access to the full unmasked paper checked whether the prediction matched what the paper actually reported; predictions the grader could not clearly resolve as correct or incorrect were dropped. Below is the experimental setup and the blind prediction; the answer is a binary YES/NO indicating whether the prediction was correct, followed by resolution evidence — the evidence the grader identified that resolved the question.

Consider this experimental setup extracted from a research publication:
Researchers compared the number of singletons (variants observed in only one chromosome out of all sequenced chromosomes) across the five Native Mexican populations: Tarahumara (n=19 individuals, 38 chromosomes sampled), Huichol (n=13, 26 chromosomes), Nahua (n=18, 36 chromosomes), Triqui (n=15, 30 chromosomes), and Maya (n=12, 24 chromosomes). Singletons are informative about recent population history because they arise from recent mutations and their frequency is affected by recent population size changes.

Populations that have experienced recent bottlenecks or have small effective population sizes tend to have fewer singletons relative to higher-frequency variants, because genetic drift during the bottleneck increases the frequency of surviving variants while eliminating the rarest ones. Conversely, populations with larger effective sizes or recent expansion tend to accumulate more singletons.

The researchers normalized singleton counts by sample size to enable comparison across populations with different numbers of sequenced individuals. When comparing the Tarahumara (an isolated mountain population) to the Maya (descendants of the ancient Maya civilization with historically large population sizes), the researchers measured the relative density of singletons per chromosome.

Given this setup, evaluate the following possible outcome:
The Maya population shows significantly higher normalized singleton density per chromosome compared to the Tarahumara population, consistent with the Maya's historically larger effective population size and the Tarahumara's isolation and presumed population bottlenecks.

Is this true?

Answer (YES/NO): YES